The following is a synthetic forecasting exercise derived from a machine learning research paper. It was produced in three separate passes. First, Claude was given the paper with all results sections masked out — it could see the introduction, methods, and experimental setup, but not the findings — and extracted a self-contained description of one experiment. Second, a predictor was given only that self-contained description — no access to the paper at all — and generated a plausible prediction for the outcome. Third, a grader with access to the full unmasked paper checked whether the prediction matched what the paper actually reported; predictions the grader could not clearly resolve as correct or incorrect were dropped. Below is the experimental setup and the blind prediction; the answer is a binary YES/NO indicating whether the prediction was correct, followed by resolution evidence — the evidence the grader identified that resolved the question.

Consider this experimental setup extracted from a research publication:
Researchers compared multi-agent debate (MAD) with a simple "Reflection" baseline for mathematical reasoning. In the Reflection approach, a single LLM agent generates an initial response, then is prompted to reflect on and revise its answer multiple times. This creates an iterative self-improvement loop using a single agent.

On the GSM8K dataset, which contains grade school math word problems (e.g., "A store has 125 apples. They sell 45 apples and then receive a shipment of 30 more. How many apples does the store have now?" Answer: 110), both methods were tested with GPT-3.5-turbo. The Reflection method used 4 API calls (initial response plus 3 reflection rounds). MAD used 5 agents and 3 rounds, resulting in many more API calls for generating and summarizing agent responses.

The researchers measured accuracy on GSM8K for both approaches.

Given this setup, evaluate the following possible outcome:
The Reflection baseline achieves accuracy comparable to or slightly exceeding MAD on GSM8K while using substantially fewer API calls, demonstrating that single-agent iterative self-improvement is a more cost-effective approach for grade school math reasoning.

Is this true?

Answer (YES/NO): NO